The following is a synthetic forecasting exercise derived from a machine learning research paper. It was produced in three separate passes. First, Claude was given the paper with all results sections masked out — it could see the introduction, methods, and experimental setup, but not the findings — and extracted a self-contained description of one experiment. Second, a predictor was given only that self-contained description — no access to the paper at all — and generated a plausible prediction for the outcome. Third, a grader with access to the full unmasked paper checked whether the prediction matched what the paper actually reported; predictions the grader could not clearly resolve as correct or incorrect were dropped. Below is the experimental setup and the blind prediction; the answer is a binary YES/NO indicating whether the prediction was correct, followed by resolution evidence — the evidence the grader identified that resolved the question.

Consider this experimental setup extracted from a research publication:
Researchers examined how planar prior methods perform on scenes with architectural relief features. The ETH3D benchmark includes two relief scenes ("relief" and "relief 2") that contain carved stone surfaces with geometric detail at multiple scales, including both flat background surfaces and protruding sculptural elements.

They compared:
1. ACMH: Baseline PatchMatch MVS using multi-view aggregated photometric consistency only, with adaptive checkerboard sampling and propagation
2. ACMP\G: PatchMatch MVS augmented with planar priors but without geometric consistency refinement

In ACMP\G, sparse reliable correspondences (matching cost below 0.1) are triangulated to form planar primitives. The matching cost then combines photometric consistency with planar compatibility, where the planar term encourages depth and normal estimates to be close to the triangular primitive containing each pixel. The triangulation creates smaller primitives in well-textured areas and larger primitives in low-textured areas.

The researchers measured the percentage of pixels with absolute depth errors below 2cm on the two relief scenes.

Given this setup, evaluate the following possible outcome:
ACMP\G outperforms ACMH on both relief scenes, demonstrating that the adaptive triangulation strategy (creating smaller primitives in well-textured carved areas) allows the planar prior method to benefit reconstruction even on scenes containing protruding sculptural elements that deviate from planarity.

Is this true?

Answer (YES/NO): YES